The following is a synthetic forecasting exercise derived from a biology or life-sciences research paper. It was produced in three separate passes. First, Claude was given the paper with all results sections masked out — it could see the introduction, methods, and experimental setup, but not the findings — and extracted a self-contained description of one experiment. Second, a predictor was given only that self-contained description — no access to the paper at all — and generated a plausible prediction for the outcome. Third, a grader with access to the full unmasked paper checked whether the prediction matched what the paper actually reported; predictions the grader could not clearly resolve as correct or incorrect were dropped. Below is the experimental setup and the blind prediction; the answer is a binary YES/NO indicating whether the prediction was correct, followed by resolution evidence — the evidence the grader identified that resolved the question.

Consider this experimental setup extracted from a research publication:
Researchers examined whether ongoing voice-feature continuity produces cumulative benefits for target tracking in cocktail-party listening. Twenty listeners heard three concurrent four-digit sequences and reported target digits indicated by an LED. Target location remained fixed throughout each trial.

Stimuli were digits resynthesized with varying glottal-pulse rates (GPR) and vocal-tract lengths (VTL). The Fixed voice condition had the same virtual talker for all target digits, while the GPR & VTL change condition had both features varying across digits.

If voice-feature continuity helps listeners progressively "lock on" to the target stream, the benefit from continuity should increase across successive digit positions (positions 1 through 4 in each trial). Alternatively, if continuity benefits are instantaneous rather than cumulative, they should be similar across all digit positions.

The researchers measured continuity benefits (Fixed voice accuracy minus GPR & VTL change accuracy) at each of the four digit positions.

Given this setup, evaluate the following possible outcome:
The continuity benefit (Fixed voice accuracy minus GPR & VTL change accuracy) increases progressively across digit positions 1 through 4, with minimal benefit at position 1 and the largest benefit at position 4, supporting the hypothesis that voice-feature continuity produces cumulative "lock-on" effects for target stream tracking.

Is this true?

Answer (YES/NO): NO